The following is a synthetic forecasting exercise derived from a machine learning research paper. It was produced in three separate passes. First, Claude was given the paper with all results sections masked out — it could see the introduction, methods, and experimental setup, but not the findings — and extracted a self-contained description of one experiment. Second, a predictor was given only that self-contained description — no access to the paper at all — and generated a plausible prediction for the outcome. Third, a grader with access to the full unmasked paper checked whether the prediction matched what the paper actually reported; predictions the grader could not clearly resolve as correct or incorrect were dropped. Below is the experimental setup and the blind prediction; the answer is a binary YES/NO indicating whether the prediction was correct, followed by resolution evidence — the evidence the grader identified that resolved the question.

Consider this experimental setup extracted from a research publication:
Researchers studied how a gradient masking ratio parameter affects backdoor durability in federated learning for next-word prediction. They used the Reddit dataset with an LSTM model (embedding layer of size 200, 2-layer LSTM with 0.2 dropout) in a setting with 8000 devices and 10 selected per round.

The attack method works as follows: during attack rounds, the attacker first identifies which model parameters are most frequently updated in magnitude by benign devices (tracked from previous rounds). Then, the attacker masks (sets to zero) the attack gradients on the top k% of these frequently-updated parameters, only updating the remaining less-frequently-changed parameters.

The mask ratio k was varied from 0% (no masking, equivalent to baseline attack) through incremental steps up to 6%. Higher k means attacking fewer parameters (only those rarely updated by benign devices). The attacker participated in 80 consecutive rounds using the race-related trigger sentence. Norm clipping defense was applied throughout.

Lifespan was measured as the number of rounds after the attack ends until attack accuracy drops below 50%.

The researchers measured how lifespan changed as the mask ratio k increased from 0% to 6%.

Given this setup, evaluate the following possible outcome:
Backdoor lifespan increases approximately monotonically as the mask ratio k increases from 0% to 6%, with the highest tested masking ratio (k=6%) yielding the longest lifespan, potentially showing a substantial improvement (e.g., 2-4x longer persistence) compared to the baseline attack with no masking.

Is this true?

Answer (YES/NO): NO